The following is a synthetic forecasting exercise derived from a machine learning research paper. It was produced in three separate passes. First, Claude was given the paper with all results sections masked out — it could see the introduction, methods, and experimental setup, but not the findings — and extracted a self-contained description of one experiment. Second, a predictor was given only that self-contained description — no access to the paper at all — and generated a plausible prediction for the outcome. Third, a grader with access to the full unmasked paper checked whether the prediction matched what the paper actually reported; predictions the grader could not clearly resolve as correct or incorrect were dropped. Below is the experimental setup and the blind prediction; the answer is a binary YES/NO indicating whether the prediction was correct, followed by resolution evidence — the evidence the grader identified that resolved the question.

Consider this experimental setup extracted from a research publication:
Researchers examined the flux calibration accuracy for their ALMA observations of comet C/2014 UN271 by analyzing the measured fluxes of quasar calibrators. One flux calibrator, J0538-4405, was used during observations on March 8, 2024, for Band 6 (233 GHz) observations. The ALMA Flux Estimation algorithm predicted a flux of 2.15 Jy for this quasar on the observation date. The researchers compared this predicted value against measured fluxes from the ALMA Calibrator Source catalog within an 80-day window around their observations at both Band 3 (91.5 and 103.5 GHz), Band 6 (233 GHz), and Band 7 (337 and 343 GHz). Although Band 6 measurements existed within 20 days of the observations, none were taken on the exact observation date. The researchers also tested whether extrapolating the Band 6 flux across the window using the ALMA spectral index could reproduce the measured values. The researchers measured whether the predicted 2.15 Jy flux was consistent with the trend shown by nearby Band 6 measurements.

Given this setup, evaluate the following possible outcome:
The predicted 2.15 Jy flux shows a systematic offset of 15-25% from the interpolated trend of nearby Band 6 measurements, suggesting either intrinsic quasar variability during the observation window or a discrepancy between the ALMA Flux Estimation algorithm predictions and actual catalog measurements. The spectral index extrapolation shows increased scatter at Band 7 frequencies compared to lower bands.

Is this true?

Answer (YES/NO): NO